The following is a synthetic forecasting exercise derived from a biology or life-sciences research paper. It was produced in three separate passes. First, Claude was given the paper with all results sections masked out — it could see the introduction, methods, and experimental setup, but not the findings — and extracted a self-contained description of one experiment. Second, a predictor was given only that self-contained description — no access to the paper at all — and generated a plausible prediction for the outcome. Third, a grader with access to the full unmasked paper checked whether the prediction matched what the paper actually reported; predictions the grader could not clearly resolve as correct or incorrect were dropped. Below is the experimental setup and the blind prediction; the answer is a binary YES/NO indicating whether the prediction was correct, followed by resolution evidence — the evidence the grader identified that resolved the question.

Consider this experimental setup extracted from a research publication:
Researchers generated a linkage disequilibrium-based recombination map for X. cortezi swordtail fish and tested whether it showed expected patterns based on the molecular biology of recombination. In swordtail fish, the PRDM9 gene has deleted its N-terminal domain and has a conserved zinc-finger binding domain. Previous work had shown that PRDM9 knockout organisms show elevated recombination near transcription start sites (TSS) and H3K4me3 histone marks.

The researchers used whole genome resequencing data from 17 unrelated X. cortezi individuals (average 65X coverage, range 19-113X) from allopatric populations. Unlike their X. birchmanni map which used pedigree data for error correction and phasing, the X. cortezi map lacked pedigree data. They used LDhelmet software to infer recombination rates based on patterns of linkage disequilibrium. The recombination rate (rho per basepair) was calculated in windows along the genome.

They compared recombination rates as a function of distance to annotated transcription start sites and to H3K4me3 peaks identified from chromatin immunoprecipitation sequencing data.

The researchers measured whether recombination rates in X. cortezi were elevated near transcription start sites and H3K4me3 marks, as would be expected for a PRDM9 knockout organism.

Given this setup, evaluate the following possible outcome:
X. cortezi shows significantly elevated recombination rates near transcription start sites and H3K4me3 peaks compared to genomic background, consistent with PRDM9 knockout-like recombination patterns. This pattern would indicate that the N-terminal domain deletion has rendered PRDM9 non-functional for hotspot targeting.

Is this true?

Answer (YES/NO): YES